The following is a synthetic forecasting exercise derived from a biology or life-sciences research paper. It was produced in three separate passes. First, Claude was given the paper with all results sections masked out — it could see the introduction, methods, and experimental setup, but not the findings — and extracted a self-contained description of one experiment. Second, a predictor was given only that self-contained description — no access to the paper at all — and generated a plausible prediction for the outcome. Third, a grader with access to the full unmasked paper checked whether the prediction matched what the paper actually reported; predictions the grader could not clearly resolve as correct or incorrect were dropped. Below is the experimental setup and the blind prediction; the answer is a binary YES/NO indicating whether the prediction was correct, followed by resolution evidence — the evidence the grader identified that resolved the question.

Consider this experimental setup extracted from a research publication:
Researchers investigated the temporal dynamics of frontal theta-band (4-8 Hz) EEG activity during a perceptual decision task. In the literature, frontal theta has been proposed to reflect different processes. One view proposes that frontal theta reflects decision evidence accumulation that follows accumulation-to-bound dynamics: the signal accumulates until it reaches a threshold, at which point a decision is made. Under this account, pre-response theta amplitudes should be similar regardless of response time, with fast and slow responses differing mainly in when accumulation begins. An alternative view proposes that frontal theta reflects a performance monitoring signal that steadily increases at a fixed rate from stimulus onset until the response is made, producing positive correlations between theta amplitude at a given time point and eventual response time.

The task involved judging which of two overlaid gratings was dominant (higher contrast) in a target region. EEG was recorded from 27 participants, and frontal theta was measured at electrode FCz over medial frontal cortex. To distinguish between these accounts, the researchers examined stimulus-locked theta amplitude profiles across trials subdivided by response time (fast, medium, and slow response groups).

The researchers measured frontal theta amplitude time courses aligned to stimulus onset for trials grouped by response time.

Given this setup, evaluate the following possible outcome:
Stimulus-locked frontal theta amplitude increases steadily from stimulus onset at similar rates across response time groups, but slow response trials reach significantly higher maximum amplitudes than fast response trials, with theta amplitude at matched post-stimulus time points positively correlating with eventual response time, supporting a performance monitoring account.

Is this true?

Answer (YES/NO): YES